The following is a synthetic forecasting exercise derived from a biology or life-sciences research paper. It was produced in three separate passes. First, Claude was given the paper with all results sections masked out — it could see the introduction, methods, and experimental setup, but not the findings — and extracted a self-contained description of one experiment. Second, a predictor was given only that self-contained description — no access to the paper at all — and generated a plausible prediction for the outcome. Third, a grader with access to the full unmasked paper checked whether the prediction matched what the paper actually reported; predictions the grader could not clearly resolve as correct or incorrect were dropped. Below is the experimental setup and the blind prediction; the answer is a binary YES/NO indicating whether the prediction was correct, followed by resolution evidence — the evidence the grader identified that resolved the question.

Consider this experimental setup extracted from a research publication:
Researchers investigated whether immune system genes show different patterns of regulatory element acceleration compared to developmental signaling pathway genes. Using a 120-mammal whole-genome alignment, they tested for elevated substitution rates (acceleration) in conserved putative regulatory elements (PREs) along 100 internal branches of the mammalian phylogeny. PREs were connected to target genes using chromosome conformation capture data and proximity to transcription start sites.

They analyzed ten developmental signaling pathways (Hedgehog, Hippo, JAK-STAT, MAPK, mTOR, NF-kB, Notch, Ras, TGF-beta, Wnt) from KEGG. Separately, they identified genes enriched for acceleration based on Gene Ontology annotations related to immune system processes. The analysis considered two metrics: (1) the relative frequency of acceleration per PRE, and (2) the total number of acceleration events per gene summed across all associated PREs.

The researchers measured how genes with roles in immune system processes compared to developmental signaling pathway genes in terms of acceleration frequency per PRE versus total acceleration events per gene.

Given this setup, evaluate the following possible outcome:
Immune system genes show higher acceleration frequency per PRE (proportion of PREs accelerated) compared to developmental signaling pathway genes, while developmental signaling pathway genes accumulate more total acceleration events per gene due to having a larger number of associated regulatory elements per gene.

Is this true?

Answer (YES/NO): YES